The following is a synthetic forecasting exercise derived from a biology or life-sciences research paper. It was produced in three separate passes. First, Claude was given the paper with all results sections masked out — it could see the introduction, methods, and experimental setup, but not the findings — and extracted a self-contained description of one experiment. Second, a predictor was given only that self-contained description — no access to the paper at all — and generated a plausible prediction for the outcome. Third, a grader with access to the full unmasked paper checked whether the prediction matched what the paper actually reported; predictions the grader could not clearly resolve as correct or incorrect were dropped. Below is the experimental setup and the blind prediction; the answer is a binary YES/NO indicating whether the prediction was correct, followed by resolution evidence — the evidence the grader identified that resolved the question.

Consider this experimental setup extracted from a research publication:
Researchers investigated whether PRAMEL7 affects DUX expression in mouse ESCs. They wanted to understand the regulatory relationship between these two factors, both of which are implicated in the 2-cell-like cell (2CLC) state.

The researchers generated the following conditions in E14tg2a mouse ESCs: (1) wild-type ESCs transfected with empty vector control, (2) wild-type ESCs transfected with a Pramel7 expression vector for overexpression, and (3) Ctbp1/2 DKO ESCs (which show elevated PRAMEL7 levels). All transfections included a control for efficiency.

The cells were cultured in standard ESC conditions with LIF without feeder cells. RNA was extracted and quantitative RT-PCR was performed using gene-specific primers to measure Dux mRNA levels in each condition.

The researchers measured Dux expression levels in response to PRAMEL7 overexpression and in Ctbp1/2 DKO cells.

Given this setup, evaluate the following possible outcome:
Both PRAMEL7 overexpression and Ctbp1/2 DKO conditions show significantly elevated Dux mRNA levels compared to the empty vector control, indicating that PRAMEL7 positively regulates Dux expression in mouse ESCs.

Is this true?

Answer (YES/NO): YES